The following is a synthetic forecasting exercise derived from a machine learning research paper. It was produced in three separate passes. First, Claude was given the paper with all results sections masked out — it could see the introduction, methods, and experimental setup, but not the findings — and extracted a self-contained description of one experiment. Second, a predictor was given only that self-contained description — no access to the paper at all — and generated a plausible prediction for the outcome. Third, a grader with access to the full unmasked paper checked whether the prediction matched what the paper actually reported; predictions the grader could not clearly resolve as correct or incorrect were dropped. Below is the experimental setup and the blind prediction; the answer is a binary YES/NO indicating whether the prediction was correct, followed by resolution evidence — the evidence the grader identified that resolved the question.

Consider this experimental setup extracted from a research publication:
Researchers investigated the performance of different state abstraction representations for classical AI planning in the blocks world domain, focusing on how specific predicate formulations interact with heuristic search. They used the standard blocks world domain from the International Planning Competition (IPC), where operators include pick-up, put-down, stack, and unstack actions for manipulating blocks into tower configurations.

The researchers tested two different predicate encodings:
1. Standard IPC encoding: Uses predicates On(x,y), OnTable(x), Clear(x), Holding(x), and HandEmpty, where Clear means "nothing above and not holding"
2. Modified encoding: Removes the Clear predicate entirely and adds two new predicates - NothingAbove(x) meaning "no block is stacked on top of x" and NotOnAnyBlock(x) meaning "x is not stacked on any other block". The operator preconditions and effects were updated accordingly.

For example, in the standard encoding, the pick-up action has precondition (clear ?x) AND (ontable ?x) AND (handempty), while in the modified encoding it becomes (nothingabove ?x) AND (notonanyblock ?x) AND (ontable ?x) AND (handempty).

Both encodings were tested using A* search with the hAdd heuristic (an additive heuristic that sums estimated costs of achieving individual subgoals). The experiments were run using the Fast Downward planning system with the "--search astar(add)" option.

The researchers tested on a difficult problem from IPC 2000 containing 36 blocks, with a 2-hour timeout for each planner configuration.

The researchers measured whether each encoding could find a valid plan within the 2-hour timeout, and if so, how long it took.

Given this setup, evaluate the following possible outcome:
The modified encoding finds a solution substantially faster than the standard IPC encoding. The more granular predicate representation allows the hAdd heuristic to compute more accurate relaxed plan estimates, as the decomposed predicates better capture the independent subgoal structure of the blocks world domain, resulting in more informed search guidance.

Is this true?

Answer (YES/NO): YES